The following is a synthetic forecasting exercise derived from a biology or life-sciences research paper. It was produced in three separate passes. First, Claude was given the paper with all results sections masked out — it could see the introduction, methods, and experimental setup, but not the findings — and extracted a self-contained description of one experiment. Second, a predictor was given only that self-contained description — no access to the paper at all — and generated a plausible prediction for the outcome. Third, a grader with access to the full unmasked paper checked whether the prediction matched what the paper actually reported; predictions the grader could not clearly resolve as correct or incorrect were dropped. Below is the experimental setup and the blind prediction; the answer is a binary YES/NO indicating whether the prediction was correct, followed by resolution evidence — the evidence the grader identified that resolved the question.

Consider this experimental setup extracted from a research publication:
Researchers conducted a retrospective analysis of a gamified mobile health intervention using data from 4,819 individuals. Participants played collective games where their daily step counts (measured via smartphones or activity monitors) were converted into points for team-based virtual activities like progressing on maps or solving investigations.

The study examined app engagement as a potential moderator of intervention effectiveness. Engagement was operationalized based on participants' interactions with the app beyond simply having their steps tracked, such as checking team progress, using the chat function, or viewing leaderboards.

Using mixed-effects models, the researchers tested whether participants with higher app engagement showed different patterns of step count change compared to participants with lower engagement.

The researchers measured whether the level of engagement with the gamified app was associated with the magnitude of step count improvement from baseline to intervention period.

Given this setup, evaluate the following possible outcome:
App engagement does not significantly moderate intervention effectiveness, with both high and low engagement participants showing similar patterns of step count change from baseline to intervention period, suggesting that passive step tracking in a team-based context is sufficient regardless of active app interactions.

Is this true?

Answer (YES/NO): NO